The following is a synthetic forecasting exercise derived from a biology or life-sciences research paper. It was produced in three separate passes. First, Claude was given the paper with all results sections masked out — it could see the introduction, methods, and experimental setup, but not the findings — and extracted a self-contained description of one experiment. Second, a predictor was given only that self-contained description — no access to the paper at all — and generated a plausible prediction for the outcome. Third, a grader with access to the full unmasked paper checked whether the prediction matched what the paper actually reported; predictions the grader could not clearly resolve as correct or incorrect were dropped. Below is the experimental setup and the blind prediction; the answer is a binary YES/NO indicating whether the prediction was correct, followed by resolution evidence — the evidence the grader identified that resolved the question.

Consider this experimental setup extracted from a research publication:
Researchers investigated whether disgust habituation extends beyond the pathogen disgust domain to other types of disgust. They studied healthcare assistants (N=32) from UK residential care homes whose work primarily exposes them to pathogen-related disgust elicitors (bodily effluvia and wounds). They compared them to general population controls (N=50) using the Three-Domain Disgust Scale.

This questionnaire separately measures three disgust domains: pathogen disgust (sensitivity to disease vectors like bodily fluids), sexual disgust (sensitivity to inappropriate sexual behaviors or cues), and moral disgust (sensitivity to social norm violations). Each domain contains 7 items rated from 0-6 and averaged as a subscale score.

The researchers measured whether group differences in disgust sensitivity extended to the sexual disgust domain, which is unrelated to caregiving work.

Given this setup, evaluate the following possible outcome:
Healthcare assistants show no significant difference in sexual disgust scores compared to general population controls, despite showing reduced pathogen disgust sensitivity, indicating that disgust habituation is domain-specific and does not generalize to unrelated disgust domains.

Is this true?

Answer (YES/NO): YES